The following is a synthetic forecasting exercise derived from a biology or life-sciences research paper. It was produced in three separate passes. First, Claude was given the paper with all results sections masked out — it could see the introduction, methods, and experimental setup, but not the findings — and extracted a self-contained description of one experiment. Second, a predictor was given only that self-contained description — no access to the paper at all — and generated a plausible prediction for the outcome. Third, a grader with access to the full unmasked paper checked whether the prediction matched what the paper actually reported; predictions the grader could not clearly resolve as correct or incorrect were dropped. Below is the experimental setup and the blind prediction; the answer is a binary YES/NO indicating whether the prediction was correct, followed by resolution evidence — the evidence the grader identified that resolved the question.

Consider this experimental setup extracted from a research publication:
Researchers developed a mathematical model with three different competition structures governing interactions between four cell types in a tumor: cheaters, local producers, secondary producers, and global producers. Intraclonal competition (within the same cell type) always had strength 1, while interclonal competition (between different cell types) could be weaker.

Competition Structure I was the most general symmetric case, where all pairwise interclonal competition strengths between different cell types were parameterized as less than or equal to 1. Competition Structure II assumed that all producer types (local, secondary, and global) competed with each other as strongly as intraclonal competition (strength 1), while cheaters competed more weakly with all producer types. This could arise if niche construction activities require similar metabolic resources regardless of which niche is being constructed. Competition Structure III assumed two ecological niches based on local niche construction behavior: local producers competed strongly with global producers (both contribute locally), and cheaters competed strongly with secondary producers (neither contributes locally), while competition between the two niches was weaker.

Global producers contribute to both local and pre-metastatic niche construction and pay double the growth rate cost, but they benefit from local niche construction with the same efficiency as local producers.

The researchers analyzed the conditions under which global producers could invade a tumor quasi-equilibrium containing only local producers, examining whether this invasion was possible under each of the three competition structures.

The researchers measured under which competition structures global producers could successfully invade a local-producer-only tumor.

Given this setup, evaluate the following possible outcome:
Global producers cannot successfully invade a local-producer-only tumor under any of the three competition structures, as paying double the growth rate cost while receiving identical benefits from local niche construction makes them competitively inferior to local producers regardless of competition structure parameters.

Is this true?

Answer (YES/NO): NO